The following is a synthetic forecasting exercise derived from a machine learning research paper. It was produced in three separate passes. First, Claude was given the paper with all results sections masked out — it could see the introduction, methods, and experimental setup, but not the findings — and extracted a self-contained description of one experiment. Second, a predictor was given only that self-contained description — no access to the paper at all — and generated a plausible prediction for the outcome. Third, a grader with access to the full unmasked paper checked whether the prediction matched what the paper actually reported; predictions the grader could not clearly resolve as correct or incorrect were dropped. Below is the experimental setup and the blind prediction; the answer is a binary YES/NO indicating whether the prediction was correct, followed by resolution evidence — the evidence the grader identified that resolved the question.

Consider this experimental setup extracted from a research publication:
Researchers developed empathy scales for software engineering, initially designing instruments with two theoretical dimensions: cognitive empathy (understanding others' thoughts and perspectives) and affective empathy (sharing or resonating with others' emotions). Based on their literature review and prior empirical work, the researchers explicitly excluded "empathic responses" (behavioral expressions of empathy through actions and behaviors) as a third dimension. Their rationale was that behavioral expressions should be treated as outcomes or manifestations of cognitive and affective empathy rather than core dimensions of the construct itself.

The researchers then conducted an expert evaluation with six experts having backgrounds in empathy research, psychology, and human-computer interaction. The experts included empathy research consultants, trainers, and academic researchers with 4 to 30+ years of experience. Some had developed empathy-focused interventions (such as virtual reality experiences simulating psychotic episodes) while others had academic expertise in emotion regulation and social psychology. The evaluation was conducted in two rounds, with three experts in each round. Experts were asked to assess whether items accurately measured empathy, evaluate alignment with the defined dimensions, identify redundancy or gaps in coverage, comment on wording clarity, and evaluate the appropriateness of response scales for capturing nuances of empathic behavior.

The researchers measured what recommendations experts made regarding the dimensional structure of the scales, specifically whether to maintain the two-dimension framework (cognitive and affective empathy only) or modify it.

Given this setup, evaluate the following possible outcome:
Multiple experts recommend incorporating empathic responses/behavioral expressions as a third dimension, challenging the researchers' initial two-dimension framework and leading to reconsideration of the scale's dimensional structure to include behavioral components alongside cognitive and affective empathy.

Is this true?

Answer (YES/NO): YES